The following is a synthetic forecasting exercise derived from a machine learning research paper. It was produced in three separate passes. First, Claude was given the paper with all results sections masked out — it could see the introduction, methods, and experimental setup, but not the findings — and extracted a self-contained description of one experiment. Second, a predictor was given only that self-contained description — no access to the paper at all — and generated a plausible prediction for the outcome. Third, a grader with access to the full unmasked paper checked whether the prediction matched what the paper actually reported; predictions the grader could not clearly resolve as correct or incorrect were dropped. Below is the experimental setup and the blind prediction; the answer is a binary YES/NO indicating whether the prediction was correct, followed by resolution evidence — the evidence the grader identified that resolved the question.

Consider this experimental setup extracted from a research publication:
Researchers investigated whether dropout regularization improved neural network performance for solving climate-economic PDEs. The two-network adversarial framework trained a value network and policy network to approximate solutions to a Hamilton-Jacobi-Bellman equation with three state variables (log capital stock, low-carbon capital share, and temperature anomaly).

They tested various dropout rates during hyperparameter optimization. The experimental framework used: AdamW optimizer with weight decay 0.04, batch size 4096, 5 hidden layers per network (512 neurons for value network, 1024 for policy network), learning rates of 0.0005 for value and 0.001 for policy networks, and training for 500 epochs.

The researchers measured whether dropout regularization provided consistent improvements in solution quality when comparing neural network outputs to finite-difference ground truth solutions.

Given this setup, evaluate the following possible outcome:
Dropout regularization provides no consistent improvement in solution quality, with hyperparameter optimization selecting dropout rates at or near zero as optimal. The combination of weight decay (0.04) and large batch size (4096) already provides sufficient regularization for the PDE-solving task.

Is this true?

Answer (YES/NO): YES